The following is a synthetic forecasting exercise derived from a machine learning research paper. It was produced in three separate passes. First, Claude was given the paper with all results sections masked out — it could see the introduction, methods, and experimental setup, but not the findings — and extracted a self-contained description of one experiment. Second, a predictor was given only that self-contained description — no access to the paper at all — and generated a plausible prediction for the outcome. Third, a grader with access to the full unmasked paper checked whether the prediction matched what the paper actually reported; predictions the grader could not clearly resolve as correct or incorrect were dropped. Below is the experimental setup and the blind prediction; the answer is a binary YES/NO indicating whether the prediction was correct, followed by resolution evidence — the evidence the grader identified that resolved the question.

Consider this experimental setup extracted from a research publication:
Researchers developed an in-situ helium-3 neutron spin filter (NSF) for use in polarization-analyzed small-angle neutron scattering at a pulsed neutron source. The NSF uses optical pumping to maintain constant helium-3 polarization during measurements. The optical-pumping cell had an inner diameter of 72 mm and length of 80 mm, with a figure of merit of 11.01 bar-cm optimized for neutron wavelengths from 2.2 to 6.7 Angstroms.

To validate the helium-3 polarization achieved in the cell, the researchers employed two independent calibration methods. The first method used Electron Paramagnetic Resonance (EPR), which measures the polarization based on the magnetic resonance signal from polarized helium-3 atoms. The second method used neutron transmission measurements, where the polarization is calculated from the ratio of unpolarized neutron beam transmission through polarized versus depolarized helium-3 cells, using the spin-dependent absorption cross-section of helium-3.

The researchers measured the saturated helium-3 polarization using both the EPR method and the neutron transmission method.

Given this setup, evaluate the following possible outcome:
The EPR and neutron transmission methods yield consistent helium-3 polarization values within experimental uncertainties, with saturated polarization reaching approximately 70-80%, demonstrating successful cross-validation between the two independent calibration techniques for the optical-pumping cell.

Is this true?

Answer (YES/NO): NO